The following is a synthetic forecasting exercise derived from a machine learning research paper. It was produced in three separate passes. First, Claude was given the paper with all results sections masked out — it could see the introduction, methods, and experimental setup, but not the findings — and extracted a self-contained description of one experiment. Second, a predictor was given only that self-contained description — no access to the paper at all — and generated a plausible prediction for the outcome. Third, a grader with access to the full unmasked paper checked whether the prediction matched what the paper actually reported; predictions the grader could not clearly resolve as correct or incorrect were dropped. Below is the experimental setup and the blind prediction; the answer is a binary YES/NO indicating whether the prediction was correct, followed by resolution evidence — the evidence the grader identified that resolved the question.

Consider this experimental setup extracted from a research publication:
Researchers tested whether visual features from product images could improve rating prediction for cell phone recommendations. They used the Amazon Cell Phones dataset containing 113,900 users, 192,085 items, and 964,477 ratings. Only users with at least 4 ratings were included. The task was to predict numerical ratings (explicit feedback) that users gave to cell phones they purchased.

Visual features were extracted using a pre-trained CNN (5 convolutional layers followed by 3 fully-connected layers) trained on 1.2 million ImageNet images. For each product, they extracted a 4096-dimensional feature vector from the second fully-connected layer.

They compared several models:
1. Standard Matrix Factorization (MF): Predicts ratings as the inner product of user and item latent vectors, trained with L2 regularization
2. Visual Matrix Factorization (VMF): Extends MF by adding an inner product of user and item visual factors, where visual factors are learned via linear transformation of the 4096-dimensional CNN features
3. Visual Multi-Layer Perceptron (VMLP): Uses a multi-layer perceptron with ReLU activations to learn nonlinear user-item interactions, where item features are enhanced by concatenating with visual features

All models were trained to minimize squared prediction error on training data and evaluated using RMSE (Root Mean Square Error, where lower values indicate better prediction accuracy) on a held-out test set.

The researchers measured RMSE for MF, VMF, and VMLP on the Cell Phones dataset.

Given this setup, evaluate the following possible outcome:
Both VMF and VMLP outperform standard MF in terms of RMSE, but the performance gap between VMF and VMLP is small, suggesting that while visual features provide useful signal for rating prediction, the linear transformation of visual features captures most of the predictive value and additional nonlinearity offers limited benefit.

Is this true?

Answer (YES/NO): NO